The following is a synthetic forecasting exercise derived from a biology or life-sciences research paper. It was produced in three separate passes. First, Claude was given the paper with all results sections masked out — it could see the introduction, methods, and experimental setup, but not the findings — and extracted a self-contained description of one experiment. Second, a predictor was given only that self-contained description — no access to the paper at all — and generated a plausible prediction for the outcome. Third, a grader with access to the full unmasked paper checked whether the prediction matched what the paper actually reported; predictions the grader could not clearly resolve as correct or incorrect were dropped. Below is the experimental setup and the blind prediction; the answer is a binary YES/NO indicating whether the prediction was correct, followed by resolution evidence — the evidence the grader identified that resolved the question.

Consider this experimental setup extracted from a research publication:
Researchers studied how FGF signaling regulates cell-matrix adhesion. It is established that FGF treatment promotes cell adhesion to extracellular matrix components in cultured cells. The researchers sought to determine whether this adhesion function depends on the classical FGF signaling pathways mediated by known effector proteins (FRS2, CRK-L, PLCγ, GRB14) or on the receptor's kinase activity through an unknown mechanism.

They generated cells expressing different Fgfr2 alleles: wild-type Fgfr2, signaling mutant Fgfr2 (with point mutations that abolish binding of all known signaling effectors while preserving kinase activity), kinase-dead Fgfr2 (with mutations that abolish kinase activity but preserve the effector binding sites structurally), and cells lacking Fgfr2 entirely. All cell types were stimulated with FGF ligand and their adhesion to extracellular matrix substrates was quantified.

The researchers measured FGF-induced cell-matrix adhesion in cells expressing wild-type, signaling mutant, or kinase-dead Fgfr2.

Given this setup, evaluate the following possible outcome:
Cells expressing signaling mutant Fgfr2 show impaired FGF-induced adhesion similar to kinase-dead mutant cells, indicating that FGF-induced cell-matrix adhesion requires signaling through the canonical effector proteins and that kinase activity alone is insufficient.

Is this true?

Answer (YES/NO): NO